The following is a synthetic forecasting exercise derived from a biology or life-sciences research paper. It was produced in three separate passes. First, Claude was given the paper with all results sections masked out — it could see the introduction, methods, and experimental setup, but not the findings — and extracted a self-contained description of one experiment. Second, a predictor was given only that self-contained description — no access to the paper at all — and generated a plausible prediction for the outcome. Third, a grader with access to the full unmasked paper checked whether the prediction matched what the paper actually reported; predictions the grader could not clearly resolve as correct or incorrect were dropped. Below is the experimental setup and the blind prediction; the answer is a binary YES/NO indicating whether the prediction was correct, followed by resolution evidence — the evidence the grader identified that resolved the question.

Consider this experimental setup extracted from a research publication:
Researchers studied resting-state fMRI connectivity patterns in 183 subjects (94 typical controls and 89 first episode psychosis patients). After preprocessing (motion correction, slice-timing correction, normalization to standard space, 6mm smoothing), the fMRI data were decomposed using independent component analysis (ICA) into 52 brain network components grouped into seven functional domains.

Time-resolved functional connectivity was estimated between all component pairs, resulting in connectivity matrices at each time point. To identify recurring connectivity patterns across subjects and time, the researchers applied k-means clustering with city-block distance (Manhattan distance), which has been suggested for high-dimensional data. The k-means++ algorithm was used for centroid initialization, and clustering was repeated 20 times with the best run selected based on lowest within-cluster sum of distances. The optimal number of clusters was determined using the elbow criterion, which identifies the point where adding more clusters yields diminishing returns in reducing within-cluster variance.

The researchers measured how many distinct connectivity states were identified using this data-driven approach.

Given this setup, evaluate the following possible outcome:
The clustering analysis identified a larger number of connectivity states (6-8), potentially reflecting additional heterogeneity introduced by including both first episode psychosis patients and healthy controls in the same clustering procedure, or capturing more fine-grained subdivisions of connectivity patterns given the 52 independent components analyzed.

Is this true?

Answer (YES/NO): NO